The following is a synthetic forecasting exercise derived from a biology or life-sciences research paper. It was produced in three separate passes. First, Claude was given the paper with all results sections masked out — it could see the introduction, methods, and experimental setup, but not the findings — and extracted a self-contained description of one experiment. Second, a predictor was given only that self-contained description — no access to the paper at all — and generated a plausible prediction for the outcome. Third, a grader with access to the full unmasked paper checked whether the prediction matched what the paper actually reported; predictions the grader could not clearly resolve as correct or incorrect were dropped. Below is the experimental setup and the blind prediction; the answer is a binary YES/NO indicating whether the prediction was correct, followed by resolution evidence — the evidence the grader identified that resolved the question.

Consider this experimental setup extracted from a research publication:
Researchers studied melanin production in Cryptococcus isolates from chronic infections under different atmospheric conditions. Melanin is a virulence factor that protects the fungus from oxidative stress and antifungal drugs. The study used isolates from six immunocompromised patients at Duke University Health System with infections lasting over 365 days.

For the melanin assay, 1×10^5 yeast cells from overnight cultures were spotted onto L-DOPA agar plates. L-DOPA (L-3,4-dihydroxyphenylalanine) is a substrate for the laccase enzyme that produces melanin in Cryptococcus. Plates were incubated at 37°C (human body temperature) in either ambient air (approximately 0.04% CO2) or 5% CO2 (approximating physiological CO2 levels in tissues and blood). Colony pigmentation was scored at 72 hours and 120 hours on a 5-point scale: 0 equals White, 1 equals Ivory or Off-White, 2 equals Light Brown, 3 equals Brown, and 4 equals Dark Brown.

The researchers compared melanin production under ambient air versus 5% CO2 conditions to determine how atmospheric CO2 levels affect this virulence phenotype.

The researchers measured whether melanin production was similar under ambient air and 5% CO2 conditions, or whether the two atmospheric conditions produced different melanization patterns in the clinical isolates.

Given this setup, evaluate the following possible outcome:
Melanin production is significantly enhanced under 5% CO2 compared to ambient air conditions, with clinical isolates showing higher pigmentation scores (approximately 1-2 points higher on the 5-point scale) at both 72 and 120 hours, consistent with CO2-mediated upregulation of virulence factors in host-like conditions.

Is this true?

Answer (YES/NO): NO